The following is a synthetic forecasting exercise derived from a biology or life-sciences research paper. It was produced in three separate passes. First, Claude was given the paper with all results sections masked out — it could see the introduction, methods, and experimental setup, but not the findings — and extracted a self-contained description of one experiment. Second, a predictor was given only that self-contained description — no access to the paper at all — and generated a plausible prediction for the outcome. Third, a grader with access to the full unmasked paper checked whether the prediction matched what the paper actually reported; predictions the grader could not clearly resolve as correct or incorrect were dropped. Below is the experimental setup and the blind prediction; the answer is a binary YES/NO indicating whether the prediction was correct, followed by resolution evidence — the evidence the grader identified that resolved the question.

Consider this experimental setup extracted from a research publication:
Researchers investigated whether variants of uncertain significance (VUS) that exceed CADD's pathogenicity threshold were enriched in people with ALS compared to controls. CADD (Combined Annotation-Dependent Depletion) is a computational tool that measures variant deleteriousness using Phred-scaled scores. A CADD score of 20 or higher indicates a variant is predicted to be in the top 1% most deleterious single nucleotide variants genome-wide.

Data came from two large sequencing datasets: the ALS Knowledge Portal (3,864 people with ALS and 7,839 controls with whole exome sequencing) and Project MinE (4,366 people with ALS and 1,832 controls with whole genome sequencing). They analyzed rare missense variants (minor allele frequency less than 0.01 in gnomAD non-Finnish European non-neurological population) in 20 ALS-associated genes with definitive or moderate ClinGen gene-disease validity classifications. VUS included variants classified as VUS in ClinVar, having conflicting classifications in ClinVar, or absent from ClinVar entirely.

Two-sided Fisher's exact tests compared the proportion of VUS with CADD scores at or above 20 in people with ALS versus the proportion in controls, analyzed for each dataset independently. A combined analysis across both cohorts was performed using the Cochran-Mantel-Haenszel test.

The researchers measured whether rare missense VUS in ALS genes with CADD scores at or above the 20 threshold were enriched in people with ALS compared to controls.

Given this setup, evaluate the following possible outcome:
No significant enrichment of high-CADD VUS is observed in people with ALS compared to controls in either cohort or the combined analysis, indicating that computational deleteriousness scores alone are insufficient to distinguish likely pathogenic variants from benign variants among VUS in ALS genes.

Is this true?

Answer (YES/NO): YES